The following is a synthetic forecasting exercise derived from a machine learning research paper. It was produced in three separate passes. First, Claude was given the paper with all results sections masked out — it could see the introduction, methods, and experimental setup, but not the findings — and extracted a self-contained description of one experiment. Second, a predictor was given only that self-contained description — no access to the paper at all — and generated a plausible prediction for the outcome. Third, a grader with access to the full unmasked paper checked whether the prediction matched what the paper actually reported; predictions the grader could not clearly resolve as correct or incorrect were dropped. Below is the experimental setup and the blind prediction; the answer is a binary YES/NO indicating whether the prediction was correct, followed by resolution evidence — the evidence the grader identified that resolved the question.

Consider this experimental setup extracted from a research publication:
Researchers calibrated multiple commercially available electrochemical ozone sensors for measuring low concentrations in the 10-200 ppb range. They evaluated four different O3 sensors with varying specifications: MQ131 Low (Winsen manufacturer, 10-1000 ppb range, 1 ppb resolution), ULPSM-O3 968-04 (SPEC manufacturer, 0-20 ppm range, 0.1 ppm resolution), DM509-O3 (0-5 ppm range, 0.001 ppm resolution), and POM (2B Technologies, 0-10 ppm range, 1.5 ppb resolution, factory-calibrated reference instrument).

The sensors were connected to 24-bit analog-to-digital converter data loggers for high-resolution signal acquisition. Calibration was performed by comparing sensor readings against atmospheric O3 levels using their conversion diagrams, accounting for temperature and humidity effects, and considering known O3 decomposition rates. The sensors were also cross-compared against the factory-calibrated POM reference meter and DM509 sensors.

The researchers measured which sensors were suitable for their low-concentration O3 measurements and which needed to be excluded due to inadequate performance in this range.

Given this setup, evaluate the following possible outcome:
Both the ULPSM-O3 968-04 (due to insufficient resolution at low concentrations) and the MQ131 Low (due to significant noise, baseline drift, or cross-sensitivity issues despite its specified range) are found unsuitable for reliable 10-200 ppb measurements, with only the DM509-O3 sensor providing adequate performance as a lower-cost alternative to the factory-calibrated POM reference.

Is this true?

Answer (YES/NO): NO